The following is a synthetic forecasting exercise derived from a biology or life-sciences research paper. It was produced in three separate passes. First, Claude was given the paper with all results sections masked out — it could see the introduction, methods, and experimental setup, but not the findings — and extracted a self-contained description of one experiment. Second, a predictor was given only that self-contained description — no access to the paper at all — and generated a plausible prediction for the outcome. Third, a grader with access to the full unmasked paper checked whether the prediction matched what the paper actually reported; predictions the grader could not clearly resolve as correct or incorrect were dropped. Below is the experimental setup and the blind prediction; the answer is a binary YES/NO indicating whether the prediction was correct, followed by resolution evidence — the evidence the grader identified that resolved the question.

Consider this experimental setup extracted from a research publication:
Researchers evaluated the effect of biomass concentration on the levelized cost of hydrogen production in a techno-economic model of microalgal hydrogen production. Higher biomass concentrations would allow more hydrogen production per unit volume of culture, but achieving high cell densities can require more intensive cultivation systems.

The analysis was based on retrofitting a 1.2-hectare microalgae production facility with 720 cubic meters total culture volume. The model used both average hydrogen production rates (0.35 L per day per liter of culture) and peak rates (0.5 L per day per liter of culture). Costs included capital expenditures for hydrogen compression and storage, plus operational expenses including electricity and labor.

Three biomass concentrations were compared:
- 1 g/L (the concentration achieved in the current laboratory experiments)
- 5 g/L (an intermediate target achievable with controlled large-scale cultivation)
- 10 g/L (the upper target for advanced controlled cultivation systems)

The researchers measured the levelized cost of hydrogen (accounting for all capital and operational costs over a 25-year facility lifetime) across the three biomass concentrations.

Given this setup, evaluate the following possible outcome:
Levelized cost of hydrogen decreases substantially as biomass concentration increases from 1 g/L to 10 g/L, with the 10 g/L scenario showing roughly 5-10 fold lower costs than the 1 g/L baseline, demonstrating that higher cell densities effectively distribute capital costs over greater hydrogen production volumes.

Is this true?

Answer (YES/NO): YES